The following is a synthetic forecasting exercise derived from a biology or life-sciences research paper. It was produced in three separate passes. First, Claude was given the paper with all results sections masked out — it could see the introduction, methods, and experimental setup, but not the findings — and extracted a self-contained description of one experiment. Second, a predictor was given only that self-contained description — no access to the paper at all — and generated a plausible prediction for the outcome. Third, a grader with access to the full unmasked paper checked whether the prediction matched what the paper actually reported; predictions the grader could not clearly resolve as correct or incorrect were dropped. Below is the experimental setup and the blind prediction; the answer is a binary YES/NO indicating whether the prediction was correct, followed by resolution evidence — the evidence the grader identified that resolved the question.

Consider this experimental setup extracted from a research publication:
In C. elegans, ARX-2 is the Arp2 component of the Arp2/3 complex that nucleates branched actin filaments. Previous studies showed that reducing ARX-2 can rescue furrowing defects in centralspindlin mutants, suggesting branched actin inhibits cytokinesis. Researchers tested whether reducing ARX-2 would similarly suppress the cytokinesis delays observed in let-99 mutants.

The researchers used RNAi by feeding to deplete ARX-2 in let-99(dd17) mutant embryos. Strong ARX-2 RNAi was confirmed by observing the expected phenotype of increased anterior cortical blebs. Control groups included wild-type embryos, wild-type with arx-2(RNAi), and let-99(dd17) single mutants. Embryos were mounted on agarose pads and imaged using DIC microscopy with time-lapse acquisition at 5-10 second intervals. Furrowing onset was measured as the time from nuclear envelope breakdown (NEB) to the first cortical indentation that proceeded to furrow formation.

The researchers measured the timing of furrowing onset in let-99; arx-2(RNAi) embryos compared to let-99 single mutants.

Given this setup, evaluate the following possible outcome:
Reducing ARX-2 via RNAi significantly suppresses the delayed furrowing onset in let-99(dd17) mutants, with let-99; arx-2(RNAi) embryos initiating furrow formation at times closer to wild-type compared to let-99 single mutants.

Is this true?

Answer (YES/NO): YES